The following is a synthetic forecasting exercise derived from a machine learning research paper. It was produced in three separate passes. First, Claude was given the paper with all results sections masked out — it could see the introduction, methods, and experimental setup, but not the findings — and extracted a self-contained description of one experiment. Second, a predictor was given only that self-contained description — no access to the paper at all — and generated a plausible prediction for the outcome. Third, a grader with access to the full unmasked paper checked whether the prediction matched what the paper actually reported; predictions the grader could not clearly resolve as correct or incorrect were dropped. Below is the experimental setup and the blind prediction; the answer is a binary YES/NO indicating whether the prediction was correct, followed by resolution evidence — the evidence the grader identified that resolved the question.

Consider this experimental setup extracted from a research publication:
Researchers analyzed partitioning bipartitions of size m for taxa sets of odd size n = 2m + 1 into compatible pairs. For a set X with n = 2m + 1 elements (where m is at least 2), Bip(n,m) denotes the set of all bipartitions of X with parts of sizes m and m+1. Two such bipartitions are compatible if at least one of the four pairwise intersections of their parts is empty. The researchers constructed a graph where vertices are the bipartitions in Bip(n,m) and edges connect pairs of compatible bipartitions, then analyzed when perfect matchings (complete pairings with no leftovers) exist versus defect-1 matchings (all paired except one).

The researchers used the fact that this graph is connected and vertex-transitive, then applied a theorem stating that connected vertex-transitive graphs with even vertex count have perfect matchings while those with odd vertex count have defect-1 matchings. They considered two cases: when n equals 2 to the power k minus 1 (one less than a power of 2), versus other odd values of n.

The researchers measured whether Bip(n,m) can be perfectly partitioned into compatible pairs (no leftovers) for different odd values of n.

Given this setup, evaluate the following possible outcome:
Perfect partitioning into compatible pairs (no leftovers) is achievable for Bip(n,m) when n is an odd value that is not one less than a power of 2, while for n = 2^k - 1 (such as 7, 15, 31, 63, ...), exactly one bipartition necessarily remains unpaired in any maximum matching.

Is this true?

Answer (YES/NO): YES